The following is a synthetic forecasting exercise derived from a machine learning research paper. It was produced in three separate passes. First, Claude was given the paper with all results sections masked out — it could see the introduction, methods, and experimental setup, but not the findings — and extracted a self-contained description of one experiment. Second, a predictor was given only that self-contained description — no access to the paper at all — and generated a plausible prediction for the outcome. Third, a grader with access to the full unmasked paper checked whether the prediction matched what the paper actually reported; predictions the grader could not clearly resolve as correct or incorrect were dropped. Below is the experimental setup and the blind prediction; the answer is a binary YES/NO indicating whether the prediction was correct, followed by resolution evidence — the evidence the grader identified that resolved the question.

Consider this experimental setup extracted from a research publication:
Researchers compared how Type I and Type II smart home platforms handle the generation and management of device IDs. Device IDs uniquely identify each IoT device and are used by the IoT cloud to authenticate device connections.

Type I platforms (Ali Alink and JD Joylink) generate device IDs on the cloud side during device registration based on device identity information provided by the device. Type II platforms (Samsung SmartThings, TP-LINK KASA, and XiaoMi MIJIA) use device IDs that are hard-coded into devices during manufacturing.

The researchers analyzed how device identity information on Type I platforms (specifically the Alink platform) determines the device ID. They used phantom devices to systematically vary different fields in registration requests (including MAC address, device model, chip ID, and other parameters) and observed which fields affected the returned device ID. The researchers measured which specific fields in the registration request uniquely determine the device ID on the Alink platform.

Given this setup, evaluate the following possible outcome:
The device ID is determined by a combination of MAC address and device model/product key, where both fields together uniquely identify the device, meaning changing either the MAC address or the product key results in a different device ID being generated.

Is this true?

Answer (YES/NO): NO